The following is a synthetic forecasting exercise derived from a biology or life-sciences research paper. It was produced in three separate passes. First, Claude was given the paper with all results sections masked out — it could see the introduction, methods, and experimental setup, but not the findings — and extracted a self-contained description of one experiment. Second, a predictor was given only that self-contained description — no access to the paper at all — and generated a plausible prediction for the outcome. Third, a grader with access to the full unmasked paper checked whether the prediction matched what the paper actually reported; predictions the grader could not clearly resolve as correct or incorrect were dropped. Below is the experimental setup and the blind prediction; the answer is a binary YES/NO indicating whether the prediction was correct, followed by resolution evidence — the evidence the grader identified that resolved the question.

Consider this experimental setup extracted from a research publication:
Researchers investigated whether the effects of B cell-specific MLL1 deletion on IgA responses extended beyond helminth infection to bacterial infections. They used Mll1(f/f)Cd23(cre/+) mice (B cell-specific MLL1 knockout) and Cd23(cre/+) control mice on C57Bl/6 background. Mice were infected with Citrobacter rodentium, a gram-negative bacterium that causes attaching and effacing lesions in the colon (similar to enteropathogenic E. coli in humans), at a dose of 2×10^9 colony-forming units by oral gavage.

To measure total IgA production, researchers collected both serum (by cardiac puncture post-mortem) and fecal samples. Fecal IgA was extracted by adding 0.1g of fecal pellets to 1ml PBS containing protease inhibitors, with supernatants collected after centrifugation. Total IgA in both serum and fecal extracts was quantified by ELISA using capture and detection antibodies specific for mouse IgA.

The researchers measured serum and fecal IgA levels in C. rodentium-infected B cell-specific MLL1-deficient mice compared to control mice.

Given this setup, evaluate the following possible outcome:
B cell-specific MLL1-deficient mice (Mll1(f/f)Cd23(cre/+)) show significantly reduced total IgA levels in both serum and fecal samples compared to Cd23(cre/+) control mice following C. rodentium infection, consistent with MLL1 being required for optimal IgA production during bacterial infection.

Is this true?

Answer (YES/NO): NO